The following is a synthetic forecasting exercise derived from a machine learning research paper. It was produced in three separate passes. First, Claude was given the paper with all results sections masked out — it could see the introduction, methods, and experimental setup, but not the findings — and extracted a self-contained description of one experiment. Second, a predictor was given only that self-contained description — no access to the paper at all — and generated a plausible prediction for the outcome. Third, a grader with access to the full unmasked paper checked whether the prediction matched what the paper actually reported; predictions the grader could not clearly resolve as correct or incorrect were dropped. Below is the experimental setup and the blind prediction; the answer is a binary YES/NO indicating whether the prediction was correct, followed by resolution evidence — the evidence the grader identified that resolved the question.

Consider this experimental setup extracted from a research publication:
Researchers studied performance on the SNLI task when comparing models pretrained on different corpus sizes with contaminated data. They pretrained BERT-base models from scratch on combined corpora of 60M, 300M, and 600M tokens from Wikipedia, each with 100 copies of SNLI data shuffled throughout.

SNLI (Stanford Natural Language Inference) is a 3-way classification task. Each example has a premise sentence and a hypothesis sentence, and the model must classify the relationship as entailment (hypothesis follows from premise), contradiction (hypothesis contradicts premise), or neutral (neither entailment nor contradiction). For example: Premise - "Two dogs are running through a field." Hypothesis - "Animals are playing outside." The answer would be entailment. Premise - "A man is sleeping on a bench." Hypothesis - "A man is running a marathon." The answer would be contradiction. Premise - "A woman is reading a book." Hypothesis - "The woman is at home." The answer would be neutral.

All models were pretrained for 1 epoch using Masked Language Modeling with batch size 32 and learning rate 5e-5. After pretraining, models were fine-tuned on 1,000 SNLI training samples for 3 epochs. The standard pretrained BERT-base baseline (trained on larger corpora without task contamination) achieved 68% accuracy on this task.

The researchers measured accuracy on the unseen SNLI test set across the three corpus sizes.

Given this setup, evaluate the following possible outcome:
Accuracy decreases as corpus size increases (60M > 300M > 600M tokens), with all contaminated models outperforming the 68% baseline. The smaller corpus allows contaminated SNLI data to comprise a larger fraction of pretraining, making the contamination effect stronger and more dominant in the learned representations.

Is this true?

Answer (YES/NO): NO